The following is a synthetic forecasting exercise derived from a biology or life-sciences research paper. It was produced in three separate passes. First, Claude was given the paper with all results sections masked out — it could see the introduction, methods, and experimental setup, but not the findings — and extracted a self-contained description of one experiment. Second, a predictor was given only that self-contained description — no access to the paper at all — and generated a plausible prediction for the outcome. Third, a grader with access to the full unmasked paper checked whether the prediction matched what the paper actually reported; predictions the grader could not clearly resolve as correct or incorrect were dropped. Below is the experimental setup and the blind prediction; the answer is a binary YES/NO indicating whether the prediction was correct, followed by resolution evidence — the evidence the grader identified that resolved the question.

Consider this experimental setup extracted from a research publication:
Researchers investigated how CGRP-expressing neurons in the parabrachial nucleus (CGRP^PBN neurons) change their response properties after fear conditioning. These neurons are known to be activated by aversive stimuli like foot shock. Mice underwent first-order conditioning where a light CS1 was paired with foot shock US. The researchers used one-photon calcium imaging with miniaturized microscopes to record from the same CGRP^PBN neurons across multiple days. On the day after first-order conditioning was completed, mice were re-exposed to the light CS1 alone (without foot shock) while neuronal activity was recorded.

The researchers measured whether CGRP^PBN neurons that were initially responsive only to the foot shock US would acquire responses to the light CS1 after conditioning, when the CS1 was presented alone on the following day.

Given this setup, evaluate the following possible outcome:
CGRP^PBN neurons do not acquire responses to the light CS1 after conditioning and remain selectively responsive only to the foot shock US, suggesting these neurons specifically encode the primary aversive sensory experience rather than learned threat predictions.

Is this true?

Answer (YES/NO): NO